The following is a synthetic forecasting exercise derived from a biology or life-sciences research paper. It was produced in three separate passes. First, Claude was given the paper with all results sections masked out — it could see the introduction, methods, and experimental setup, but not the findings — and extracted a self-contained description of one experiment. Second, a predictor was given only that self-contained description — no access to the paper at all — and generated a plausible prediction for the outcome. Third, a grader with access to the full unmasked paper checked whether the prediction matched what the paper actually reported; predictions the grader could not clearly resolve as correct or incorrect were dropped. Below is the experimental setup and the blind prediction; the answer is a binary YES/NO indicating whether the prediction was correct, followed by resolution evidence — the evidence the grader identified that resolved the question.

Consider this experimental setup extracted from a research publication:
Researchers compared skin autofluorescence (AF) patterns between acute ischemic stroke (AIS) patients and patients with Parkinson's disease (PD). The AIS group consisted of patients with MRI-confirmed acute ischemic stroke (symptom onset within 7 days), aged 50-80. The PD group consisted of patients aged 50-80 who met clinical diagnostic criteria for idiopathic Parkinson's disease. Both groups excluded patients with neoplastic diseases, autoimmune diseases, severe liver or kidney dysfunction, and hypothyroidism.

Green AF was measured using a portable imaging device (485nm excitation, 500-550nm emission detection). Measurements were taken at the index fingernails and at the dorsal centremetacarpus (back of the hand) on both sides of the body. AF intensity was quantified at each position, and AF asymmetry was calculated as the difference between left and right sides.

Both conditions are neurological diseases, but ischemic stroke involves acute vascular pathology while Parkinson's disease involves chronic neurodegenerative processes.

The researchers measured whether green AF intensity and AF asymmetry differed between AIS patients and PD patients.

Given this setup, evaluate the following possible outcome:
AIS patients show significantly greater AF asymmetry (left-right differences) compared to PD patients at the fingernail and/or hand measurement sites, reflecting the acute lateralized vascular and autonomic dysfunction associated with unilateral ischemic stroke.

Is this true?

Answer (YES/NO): NO